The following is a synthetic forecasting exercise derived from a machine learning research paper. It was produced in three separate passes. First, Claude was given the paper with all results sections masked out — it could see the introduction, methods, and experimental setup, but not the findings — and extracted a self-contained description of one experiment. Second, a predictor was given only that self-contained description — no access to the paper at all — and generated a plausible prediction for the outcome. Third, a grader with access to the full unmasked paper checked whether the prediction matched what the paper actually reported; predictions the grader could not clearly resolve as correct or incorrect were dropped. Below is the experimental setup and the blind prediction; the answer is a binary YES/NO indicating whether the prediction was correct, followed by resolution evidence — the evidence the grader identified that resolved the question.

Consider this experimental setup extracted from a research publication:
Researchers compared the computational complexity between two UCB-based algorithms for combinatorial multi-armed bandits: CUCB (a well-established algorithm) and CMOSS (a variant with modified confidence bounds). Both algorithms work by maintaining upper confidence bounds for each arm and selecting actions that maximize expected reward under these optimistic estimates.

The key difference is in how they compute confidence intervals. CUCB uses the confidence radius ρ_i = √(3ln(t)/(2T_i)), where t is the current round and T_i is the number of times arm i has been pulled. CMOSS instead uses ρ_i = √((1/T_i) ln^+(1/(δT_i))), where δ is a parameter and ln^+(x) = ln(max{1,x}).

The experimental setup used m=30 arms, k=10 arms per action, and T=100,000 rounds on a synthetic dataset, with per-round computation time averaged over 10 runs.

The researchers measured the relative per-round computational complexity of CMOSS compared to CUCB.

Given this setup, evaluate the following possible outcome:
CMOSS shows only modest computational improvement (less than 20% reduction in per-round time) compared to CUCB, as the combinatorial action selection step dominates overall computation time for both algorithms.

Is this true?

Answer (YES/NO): NO